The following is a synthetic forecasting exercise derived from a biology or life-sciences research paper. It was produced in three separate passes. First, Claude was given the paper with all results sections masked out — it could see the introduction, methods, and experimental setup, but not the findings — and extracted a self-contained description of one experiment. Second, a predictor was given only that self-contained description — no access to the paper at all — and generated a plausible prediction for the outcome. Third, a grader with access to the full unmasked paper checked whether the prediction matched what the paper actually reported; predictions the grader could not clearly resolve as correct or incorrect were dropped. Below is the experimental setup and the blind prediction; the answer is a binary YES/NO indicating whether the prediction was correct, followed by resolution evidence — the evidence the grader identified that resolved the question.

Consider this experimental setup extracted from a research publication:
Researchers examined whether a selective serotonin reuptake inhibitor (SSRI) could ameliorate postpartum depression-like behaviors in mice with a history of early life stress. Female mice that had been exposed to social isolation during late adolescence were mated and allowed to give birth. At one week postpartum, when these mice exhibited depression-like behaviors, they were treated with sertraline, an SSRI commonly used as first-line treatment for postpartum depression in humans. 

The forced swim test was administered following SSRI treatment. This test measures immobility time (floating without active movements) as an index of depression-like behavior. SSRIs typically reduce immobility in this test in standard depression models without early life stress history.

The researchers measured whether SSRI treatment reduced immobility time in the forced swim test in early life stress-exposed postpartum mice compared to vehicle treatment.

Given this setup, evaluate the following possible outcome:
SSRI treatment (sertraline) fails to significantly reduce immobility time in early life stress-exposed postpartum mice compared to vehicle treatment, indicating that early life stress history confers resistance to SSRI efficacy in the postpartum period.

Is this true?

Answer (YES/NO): YES